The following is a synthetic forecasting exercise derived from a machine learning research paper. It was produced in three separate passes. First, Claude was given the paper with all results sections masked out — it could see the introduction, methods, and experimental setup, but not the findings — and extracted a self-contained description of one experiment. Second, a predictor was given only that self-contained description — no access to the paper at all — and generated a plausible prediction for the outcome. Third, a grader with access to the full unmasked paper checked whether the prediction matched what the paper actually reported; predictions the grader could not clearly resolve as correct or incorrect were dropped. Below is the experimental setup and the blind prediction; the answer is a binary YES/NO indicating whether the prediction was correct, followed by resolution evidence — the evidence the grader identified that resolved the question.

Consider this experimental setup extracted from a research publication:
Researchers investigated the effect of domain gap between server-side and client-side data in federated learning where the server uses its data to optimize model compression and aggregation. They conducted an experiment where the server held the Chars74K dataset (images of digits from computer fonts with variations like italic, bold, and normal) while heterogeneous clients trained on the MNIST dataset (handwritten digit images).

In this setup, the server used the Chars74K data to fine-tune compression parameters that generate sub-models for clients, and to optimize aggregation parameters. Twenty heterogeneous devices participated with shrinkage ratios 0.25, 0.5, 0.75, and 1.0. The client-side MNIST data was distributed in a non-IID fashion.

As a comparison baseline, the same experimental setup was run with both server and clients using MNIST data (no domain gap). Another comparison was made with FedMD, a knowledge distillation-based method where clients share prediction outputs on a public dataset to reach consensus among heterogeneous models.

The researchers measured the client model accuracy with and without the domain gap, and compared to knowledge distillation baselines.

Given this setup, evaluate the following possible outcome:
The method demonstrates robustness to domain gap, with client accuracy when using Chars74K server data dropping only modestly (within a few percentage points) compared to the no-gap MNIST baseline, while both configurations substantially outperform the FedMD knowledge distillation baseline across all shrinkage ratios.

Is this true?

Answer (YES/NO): NO